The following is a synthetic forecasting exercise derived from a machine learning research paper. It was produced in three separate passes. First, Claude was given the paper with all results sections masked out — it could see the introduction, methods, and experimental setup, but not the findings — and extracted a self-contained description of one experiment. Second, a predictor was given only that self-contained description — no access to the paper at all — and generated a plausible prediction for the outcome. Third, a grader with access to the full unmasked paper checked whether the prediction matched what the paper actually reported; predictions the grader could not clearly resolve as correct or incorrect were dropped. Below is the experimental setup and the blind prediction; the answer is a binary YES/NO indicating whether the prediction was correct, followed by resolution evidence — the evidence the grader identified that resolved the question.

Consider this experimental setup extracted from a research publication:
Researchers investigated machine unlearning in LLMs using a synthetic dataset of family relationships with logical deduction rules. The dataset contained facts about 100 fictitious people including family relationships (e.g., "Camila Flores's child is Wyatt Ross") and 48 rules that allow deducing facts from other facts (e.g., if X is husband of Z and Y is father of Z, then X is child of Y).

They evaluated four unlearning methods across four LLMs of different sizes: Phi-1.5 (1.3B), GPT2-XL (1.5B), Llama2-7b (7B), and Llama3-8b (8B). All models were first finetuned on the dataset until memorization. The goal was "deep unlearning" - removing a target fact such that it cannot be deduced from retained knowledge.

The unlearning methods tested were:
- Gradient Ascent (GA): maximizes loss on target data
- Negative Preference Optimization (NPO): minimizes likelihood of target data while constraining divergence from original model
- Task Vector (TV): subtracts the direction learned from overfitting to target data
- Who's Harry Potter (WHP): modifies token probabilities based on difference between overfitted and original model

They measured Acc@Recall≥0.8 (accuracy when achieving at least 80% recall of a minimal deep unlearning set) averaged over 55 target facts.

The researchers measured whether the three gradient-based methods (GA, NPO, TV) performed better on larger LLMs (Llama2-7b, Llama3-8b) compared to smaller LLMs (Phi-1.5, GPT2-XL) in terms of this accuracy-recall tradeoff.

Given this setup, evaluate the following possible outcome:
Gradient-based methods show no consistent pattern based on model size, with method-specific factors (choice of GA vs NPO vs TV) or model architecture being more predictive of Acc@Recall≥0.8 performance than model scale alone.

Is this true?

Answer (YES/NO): NO